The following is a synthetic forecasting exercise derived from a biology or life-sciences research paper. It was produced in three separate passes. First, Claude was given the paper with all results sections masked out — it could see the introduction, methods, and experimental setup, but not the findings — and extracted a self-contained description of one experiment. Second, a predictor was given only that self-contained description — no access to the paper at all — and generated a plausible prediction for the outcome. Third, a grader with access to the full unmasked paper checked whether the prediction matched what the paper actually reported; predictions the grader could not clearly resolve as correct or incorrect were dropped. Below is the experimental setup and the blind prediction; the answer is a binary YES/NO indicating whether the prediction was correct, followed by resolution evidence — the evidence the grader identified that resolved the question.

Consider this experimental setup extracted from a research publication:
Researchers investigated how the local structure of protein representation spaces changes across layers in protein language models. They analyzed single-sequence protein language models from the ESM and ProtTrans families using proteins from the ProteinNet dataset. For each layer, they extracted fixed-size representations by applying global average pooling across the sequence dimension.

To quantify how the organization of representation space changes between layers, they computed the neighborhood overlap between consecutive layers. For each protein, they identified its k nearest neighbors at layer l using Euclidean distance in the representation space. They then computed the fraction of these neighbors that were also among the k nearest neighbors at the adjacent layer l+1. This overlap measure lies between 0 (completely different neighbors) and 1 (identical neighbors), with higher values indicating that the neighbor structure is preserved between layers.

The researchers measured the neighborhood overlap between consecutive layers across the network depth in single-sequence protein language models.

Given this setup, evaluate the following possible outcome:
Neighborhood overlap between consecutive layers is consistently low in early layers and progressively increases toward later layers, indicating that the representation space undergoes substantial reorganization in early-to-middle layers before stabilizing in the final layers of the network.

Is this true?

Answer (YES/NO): NO